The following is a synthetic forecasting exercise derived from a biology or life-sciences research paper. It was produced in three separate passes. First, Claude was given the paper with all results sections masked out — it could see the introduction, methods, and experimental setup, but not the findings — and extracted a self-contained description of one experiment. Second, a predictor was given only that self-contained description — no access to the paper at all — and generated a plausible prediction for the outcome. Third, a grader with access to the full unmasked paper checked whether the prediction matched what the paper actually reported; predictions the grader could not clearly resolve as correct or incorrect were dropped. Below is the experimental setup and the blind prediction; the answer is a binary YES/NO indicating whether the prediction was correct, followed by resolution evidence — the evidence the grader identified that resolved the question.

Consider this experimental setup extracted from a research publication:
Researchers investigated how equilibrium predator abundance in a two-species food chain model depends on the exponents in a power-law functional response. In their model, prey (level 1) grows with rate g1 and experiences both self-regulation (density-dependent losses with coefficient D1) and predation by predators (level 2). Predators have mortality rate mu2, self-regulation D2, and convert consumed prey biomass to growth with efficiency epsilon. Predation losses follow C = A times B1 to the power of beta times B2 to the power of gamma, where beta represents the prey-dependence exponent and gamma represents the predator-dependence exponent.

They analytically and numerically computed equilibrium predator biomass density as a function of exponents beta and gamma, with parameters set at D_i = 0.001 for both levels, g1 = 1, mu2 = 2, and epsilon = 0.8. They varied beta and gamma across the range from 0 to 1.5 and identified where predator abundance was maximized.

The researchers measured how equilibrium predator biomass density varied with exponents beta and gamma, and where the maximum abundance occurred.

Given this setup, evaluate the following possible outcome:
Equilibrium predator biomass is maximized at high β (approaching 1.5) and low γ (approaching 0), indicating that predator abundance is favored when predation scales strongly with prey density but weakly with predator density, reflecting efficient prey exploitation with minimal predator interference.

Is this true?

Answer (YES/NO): NO